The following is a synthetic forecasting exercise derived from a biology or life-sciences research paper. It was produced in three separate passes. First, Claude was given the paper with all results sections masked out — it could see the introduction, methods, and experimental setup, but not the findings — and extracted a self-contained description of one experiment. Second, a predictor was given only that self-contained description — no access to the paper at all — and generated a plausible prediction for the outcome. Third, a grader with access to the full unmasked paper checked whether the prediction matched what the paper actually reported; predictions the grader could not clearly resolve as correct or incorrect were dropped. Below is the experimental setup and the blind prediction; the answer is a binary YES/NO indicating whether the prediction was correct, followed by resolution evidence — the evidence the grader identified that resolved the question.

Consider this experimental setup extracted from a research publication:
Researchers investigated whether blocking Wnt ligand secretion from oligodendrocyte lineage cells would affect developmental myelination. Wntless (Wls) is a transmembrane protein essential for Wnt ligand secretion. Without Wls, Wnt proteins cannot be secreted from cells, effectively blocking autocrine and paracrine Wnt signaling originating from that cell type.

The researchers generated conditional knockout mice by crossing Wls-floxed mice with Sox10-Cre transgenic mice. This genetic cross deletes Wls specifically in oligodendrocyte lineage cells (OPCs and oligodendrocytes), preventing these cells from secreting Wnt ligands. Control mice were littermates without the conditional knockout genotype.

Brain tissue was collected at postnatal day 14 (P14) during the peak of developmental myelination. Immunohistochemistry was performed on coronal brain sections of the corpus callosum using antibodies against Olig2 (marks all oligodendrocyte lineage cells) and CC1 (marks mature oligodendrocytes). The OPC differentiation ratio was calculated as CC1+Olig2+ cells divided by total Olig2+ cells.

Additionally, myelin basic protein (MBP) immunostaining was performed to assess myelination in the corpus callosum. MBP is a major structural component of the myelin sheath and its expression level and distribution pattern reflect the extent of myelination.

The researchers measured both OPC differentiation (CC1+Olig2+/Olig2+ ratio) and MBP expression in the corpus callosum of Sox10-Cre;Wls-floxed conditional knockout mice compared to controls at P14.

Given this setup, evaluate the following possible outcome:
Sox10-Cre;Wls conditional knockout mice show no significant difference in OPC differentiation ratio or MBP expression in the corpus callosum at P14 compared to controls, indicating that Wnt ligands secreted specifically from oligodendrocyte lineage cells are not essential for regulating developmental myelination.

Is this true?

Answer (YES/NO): YES